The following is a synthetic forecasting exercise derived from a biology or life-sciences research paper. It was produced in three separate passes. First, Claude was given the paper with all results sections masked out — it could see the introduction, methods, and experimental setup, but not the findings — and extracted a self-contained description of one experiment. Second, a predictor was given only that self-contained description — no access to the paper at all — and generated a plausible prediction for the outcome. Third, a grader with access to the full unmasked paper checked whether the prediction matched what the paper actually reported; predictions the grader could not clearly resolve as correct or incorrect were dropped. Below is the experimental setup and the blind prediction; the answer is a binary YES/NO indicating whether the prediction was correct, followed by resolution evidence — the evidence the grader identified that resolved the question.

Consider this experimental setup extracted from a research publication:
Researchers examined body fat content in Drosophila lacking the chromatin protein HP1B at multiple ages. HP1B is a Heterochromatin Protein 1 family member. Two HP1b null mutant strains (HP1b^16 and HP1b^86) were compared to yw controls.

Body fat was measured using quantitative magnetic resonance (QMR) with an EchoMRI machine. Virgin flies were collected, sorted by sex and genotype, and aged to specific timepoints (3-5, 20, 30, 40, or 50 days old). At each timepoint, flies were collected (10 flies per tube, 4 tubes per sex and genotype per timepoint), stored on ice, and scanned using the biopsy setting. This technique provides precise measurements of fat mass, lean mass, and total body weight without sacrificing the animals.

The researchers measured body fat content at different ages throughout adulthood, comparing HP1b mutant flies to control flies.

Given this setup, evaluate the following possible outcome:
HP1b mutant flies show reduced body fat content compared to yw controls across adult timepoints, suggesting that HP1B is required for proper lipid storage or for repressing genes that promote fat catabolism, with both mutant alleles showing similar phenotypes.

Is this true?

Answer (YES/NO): NO